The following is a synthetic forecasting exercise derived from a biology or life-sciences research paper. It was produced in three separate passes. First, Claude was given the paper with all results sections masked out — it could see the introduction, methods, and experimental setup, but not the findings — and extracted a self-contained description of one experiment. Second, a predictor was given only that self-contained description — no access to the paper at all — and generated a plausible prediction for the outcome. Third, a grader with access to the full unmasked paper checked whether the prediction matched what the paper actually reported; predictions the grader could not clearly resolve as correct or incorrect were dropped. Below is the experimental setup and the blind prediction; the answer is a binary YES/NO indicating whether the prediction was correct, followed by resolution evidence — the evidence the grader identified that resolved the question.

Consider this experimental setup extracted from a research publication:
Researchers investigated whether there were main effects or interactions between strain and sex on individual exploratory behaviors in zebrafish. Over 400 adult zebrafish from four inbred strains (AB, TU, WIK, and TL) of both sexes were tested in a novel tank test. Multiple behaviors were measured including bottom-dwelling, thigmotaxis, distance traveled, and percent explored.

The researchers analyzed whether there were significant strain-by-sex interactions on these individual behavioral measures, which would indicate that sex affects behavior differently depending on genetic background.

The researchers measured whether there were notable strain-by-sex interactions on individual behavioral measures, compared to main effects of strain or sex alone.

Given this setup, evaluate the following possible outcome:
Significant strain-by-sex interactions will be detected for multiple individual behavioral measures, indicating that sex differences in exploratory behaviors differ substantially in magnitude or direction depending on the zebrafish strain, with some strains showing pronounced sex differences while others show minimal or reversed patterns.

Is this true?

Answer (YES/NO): NO